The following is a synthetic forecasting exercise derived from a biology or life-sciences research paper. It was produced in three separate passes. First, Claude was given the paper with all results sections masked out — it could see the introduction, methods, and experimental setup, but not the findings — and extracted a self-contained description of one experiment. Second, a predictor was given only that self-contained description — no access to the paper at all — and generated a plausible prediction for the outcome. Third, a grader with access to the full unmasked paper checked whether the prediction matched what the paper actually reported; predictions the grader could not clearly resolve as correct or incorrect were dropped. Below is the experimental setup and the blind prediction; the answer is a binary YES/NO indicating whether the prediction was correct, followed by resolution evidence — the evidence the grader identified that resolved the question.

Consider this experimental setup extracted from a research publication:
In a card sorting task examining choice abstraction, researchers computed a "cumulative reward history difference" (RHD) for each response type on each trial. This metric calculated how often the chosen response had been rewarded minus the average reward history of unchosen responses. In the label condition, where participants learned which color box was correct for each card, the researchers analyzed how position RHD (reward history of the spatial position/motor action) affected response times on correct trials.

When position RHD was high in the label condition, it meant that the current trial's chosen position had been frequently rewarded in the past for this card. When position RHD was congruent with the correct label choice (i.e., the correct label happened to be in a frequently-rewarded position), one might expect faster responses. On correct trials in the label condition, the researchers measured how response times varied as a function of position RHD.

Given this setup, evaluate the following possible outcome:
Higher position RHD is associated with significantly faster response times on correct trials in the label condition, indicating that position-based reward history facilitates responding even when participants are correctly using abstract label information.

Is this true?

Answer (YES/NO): NO